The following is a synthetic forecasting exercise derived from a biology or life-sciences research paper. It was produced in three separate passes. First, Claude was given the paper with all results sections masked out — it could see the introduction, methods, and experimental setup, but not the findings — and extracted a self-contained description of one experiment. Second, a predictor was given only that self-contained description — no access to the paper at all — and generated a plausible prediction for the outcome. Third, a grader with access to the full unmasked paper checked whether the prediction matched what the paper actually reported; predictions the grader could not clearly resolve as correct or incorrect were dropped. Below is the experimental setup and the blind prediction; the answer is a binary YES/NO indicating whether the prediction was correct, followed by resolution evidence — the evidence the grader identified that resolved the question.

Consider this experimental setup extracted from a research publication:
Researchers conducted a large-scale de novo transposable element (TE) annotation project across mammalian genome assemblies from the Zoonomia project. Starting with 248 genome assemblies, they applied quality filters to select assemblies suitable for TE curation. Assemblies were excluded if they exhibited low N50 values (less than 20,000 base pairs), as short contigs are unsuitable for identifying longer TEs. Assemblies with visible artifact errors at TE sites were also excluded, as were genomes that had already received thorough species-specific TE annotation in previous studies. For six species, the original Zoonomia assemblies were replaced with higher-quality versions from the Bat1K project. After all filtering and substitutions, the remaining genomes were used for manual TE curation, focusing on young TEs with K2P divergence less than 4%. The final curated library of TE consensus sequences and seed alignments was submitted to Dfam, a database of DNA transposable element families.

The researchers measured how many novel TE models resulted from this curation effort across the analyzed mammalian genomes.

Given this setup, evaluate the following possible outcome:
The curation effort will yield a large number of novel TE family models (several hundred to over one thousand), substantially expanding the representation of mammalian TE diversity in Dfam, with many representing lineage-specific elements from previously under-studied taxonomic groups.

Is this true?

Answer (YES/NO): NO